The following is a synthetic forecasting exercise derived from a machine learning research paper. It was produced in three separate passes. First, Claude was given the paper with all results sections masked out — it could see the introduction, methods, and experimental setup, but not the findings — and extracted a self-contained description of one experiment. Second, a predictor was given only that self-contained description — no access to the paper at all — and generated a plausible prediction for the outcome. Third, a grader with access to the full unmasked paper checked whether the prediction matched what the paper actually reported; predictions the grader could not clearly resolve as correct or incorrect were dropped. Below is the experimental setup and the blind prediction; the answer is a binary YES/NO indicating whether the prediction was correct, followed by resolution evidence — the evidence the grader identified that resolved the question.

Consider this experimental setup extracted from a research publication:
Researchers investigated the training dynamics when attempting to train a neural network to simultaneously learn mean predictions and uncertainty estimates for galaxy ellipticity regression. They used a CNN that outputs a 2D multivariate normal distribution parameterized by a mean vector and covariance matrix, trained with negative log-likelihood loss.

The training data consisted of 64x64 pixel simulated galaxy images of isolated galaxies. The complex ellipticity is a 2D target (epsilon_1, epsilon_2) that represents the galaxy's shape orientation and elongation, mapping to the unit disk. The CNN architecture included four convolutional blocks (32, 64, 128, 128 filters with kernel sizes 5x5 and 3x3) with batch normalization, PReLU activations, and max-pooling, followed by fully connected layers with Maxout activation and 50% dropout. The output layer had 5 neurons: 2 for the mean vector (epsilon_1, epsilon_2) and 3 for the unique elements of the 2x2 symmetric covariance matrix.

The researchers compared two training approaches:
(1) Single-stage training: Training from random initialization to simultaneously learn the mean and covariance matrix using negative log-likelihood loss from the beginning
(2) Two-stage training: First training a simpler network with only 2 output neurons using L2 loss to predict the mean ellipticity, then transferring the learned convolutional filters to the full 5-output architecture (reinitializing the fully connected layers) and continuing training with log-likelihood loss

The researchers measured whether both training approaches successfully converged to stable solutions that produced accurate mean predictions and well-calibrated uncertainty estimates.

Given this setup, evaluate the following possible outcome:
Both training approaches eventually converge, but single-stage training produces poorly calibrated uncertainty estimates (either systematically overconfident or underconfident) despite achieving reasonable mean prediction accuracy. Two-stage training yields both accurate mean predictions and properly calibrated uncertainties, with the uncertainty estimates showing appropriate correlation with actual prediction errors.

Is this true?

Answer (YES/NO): NO